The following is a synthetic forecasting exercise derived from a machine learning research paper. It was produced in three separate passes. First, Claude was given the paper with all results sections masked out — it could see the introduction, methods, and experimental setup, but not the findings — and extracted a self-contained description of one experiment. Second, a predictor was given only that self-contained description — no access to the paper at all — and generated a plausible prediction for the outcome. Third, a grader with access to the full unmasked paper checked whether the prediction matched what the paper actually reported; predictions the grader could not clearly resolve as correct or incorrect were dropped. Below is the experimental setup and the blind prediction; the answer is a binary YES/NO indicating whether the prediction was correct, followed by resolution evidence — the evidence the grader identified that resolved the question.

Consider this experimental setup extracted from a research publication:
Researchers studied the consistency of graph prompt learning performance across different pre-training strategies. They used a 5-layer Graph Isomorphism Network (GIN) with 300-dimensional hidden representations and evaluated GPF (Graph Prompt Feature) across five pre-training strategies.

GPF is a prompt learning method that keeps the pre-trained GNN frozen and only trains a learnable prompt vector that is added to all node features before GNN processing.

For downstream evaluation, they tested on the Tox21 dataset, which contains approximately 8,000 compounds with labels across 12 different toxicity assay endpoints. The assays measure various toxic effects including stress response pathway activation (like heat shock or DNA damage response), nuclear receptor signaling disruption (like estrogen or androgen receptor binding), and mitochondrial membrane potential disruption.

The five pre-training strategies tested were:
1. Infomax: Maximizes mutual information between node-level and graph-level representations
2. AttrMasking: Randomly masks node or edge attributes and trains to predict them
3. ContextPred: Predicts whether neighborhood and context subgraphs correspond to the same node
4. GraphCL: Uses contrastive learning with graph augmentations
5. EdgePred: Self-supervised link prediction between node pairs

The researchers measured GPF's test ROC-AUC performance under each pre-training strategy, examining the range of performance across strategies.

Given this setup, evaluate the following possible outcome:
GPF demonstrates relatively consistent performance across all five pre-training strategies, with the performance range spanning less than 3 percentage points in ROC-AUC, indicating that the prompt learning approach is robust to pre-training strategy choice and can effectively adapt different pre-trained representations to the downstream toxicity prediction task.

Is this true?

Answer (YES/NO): NO